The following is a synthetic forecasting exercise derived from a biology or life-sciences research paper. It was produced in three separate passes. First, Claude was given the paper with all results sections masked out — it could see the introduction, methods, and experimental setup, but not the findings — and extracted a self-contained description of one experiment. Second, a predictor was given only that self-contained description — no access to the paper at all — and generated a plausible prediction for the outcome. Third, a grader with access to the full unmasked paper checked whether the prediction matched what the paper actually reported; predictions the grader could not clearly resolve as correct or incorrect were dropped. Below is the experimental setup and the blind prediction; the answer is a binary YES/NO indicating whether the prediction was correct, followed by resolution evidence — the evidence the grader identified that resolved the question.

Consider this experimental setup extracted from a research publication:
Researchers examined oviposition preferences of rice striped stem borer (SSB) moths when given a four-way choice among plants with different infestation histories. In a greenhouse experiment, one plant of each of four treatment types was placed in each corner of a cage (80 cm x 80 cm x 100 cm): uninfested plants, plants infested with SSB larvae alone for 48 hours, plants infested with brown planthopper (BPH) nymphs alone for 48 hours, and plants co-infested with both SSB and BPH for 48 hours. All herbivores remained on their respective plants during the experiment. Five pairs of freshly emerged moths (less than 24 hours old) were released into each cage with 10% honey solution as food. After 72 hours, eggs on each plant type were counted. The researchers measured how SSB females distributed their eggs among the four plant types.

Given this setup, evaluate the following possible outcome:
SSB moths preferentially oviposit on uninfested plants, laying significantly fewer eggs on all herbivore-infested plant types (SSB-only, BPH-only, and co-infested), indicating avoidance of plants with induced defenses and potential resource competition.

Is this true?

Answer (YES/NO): NO